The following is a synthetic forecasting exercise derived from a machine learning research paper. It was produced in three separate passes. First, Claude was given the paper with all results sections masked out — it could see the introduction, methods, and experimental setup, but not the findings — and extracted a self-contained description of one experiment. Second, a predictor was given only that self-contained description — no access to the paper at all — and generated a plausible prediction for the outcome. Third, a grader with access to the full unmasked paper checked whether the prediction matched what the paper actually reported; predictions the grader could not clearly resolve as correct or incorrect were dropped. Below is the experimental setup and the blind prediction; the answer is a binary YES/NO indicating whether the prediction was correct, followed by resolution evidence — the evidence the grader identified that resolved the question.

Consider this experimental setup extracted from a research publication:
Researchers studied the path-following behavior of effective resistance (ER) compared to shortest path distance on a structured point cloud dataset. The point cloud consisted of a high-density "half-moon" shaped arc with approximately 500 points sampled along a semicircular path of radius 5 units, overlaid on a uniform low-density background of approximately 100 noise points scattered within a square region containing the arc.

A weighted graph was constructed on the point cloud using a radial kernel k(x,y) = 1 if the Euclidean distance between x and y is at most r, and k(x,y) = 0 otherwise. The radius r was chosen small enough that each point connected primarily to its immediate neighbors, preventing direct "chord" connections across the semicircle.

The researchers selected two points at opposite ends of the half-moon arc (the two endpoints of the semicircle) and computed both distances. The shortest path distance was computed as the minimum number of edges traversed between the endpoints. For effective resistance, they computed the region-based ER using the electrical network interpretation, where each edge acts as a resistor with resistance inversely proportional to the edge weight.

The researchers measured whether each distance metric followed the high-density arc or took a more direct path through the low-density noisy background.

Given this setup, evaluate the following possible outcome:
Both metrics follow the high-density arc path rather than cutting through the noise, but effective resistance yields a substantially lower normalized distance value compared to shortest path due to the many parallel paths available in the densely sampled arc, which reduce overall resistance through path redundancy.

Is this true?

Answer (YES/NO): NO